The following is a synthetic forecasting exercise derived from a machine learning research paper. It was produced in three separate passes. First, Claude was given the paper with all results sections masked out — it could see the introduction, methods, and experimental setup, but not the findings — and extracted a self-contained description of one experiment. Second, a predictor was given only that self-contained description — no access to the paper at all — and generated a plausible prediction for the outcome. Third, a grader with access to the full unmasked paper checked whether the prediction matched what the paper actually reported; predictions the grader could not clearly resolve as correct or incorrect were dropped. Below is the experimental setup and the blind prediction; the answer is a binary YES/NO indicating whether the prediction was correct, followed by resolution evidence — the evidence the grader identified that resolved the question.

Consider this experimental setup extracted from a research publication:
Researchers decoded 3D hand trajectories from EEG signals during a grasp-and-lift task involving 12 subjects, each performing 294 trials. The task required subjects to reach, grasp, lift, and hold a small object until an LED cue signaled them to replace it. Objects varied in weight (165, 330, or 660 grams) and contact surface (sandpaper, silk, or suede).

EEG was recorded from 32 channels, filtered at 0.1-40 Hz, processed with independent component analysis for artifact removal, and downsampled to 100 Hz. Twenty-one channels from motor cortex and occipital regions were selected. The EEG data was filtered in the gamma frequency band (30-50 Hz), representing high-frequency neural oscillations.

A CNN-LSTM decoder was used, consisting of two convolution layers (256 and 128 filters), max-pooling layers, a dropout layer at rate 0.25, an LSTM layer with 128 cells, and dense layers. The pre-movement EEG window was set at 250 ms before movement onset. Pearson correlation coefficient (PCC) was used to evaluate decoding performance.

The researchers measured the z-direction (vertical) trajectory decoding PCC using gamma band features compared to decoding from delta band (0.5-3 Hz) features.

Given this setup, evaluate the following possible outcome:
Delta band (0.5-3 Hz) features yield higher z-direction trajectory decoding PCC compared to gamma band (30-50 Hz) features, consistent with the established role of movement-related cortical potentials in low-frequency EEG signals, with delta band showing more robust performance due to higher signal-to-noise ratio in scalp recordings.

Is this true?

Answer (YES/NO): YES